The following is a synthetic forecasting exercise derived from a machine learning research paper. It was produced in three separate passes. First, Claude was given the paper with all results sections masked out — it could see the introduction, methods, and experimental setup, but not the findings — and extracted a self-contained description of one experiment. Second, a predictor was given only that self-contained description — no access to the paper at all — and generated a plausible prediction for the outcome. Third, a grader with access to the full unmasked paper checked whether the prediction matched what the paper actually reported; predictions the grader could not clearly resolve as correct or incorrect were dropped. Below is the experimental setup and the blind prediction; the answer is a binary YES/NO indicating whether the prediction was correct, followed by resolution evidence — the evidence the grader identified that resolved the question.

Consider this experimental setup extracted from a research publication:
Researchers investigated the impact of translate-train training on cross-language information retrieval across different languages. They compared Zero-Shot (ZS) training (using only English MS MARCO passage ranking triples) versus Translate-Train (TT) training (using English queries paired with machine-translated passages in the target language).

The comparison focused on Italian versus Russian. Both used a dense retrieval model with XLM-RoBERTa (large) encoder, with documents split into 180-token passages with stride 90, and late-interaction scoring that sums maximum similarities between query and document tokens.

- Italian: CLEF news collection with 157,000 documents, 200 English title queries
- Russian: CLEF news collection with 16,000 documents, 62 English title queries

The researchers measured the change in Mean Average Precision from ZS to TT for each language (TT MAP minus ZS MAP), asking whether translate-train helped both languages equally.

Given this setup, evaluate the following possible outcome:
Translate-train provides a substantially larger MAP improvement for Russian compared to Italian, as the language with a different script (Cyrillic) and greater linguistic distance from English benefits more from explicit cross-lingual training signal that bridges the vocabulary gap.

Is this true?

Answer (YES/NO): NO